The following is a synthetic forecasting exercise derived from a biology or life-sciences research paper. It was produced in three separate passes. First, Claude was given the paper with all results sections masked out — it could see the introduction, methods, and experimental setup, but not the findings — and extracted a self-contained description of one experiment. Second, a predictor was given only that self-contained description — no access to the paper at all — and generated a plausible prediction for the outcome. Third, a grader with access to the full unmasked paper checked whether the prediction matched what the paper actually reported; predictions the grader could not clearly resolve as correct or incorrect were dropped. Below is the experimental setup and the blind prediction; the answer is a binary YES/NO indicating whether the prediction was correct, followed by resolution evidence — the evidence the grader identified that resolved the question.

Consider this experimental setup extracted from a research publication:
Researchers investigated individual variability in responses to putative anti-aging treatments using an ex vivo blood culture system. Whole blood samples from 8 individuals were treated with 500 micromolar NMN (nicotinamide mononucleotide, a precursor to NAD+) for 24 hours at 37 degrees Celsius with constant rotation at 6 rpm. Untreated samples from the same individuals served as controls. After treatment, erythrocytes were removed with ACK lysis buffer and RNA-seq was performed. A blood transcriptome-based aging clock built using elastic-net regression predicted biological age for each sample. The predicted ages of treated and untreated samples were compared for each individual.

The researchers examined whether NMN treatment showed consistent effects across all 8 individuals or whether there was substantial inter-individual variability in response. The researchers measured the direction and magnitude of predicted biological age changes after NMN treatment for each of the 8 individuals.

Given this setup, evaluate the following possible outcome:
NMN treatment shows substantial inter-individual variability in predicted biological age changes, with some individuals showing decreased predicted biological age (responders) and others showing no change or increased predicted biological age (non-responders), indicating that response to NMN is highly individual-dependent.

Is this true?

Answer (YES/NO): YES